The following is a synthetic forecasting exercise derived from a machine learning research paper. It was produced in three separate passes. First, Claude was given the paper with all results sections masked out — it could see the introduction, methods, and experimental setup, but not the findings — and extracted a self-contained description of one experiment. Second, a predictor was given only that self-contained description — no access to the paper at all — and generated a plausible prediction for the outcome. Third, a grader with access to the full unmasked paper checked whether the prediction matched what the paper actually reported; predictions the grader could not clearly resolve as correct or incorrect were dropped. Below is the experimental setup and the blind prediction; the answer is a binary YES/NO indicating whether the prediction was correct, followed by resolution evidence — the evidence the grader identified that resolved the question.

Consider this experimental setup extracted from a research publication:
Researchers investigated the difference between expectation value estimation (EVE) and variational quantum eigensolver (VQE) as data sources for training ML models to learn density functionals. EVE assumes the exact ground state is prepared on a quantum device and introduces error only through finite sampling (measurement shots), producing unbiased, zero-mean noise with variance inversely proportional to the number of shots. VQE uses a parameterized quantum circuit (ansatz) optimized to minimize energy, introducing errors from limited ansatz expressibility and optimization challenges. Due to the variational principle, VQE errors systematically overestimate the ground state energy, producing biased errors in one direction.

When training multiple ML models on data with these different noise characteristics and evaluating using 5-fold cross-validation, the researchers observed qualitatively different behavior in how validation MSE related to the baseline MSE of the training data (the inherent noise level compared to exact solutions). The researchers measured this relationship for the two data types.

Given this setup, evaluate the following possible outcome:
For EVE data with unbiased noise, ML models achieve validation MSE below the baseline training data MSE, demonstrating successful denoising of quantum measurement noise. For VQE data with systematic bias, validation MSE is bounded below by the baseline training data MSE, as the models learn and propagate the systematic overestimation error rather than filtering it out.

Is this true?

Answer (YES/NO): NO